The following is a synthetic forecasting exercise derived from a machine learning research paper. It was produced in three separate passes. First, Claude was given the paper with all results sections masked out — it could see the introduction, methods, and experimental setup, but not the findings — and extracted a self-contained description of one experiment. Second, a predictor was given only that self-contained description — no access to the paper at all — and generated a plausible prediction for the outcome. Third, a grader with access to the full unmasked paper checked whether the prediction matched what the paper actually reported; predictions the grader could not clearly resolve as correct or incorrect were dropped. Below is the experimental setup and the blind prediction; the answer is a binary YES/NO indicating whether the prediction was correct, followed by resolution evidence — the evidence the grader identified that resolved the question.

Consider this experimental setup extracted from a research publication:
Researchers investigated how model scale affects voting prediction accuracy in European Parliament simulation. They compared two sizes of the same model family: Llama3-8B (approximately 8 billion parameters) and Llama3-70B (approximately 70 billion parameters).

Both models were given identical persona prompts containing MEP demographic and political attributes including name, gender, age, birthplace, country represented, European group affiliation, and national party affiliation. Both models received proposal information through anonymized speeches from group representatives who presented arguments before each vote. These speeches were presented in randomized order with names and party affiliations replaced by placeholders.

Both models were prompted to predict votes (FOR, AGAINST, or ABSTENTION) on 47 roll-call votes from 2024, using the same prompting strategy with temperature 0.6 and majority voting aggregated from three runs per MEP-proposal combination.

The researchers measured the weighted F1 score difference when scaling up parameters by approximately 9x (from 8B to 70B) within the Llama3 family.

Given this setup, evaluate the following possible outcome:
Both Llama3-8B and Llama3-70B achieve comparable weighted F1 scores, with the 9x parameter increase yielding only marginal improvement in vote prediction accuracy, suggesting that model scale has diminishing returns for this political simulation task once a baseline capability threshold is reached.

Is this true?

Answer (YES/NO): NO